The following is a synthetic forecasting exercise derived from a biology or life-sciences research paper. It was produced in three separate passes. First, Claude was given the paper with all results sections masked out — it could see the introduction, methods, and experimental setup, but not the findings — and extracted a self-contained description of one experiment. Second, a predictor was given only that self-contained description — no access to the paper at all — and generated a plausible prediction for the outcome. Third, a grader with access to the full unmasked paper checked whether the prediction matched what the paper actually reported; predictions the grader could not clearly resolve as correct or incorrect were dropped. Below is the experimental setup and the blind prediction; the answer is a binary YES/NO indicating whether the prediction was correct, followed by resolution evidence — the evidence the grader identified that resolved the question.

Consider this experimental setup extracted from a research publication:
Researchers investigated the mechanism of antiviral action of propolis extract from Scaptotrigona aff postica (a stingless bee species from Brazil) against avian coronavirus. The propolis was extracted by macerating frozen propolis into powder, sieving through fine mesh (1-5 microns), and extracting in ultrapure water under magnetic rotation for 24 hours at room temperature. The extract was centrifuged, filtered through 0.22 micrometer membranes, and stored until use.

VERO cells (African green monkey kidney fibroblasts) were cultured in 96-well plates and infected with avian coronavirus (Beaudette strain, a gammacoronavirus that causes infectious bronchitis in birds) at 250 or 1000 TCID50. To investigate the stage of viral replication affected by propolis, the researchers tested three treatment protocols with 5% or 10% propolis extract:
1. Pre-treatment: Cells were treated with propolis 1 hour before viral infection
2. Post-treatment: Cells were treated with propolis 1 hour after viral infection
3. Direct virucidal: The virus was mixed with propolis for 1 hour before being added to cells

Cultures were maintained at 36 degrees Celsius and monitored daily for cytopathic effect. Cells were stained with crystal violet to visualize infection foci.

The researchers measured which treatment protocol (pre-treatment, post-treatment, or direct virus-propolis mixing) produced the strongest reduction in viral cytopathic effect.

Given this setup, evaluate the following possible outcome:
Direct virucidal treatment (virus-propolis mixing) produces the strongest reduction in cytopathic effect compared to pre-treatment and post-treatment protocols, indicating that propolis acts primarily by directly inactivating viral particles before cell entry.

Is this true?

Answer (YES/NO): NO